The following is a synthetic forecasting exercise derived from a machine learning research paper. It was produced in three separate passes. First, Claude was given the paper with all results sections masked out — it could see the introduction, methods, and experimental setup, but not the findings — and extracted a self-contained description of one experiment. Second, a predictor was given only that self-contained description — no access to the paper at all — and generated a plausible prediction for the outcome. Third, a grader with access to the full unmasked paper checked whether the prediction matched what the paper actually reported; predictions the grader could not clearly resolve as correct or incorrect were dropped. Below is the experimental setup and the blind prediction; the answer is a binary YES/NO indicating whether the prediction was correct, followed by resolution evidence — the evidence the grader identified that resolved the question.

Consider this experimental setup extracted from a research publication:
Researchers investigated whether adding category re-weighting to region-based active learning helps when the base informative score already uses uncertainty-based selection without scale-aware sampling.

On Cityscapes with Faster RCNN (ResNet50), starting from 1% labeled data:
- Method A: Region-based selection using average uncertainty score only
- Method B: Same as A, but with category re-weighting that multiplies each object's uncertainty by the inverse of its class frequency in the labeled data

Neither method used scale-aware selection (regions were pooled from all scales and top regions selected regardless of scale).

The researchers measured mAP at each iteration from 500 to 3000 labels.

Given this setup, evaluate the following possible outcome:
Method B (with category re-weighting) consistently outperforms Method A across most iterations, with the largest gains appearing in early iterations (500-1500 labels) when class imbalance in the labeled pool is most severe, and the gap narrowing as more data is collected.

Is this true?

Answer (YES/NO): NO